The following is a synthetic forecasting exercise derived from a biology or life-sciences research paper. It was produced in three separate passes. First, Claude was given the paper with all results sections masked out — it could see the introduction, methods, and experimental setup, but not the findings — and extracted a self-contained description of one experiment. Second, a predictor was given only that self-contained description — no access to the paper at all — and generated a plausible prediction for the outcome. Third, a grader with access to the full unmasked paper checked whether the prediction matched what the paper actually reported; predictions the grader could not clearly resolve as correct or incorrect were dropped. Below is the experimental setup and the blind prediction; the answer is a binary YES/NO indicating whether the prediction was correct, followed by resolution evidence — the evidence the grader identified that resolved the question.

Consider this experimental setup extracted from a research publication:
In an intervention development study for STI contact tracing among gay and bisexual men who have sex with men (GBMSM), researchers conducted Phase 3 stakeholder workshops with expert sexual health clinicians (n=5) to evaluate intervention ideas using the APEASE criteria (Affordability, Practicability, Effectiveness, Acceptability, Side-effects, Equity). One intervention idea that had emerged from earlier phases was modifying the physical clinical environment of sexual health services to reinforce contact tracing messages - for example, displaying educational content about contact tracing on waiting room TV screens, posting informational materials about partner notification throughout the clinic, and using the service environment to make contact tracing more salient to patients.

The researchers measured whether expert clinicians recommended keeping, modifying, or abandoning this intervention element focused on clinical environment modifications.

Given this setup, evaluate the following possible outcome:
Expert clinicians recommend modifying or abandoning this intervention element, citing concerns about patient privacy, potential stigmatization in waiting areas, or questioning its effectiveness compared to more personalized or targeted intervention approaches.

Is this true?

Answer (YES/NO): NO